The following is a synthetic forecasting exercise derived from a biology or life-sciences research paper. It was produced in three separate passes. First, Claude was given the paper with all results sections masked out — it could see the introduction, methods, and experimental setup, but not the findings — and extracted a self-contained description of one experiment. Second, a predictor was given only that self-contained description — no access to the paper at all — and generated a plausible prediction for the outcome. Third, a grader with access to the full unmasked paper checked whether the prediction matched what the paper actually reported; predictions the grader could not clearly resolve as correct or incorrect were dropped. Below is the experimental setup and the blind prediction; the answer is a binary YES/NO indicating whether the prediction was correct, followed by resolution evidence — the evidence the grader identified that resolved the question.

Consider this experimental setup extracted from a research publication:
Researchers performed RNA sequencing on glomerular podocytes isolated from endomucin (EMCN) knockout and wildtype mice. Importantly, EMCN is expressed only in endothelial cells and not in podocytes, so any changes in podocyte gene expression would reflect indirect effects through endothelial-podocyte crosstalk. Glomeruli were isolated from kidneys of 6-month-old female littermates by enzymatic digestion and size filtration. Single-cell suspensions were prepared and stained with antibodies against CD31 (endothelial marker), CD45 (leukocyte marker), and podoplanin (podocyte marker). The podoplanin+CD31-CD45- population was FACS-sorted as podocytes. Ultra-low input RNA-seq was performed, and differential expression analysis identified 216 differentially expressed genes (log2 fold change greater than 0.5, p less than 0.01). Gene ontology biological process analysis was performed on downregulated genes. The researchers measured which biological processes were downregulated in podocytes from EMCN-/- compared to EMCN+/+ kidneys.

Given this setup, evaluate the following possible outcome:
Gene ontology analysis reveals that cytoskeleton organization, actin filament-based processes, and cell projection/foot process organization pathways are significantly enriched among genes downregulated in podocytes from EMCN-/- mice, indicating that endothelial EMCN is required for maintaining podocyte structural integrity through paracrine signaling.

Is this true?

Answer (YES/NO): NO